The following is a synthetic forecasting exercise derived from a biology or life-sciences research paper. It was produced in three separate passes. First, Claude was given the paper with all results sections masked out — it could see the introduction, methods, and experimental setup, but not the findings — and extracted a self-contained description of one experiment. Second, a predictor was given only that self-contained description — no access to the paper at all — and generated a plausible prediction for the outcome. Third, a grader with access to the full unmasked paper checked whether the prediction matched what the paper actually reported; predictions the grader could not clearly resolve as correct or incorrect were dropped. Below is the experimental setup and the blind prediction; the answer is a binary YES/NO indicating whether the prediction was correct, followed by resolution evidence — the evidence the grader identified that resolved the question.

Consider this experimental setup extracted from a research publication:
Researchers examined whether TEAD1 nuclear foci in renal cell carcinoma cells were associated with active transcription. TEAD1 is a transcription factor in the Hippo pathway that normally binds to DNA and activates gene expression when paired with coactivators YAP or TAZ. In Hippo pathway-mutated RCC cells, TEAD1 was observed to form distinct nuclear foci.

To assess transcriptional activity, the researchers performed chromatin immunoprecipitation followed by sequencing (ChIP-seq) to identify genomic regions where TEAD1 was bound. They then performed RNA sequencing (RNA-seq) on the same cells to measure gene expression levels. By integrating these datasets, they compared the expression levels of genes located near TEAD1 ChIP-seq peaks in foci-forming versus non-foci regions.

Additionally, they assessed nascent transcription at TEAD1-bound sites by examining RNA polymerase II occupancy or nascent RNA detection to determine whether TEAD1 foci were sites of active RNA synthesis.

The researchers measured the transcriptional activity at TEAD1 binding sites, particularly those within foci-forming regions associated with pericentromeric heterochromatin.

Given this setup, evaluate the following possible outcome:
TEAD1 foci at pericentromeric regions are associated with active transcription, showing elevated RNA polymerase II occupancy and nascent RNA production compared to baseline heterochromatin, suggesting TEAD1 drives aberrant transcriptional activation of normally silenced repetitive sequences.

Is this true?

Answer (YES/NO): NO